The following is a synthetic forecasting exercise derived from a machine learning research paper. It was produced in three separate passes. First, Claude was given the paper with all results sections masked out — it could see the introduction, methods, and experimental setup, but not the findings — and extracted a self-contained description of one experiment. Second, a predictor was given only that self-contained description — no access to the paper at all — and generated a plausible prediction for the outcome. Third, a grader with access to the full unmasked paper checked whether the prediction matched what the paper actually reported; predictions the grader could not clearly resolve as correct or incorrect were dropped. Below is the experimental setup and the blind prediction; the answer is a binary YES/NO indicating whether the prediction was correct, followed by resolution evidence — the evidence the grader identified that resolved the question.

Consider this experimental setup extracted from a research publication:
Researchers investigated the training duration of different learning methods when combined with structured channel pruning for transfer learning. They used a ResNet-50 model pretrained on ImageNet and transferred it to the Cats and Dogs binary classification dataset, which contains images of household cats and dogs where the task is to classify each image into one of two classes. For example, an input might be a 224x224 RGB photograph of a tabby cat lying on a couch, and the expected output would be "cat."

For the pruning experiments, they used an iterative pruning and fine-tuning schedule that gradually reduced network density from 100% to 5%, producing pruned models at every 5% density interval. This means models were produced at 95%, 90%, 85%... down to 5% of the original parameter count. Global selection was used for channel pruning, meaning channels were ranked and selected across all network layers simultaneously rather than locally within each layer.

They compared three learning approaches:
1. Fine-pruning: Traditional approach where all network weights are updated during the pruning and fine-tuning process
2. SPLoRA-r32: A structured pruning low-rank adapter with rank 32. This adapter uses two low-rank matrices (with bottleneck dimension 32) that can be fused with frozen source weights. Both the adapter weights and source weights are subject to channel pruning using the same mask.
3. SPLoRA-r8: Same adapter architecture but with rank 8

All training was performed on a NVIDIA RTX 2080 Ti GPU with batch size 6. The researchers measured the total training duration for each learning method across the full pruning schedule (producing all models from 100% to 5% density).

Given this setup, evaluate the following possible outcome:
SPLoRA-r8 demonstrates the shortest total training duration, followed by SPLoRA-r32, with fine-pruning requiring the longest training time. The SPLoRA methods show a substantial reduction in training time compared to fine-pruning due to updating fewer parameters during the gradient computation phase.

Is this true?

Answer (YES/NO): NO